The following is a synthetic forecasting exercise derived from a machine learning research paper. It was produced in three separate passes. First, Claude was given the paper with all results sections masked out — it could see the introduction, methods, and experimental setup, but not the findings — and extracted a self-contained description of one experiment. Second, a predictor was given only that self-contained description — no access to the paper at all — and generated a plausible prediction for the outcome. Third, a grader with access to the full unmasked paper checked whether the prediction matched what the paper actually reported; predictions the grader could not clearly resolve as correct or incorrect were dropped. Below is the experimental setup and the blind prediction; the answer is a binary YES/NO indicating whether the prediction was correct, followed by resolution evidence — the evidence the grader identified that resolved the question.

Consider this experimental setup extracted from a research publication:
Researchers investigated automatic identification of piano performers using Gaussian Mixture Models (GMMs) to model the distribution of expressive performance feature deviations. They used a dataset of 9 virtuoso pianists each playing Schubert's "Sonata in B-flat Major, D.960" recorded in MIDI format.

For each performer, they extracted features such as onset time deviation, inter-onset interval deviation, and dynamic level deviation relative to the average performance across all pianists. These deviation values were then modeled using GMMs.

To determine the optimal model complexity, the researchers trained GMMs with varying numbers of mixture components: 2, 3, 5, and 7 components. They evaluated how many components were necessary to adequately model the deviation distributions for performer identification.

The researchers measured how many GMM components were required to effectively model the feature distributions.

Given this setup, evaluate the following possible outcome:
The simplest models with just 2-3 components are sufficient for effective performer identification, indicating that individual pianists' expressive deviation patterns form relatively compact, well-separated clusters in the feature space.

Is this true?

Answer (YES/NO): YES